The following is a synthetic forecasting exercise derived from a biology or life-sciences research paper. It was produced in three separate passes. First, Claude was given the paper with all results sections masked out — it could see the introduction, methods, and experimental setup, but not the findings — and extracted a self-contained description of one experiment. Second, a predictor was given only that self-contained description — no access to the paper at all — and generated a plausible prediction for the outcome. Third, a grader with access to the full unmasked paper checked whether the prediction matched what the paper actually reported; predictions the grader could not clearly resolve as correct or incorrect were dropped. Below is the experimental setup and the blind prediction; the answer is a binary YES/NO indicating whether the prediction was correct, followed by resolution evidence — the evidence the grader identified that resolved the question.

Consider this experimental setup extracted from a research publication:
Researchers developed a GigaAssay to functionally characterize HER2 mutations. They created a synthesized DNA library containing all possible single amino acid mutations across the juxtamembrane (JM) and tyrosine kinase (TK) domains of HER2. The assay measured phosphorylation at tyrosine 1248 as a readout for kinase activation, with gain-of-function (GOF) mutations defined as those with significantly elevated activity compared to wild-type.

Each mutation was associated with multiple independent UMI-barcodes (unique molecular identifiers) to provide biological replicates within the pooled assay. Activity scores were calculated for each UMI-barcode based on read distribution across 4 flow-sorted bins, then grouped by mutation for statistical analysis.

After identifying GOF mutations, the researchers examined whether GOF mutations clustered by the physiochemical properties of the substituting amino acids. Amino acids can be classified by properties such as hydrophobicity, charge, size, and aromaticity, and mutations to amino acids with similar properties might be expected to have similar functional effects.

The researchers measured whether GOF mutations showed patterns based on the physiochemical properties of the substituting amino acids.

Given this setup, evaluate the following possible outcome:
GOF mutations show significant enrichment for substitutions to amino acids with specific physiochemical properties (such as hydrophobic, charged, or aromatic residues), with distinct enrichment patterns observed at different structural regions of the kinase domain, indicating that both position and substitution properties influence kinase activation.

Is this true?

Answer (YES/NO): YES